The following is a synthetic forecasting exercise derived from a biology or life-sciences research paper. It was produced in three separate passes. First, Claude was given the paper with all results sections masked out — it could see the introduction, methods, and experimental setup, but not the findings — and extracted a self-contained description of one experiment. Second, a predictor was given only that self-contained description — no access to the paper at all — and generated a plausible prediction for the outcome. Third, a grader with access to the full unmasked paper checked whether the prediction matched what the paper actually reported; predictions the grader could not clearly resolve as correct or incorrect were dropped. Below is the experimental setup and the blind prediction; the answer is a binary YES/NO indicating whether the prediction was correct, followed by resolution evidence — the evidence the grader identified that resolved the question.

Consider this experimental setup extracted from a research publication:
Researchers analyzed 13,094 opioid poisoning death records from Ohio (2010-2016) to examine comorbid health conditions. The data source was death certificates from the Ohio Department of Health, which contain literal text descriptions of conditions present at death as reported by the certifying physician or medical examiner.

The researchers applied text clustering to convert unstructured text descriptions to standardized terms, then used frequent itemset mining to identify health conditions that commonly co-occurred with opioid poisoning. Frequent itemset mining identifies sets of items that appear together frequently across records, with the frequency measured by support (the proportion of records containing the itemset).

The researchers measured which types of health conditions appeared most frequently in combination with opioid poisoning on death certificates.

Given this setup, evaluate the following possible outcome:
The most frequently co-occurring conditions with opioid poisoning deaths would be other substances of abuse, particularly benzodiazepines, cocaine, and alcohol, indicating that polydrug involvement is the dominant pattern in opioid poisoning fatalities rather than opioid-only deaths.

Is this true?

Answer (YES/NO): NO